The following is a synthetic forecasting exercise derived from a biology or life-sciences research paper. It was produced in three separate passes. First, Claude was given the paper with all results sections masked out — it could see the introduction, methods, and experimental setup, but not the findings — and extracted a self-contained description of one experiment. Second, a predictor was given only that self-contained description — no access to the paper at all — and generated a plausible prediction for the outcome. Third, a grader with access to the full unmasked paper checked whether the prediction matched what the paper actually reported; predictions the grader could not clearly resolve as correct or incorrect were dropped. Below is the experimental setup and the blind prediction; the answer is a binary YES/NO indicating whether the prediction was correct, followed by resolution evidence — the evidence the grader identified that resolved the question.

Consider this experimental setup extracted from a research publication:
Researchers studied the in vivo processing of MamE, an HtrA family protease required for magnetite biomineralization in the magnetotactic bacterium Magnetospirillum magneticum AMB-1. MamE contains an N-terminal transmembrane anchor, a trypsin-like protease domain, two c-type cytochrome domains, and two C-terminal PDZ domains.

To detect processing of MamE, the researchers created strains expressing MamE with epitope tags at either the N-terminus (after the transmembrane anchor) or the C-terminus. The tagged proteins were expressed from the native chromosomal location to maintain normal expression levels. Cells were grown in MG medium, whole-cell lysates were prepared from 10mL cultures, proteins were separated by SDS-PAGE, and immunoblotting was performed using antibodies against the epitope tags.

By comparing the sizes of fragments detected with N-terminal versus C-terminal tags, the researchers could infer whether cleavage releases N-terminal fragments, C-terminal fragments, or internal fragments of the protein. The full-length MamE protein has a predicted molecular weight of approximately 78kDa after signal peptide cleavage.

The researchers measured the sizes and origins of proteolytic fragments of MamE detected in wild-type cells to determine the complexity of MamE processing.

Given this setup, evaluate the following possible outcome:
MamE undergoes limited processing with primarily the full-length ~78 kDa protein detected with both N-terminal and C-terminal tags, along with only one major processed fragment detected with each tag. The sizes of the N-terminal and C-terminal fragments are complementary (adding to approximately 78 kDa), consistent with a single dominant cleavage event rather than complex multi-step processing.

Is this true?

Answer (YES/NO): NO